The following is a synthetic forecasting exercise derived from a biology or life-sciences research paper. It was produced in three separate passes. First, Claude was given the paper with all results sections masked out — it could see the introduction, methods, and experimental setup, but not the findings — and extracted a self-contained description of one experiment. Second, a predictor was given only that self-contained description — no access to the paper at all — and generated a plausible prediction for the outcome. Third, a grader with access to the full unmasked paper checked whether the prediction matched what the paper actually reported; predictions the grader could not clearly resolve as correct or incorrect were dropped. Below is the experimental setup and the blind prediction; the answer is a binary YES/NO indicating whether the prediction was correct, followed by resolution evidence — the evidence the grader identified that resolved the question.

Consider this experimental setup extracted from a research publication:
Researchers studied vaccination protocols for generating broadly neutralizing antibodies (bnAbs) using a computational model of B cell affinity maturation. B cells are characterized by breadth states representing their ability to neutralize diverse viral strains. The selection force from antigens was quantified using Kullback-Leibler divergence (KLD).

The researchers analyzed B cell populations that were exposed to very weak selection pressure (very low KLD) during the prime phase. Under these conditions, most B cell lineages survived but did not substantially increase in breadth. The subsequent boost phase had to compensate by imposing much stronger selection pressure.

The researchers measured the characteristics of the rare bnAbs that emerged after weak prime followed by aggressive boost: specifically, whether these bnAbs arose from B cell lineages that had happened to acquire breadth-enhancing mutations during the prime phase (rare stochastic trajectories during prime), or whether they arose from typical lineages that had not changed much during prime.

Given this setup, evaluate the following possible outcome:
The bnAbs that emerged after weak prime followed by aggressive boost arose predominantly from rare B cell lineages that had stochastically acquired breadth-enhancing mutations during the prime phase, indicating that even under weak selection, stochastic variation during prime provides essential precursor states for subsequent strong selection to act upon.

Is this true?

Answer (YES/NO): YES